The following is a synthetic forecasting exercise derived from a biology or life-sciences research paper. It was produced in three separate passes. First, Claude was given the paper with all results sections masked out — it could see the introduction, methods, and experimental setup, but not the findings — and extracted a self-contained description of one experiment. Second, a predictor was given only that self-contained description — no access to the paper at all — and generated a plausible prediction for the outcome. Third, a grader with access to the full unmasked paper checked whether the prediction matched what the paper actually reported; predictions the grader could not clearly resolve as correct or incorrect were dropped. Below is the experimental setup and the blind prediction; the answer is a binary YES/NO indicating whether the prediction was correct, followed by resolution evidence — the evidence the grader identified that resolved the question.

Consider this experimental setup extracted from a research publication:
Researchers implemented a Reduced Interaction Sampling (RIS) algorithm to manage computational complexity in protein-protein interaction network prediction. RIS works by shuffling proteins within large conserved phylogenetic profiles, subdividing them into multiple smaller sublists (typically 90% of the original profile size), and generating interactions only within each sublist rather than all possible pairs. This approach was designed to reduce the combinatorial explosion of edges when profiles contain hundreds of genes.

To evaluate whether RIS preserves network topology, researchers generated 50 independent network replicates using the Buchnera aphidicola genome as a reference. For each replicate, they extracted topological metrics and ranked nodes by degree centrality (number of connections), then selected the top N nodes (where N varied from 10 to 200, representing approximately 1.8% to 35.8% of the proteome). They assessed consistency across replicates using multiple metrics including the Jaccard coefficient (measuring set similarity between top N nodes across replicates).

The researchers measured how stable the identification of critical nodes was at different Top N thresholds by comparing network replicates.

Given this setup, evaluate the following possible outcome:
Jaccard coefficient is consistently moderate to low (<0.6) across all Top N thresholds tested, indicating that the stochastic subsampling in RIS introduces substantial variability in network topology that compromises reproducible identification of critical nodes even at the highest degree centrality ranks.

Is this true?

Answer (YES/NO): NO